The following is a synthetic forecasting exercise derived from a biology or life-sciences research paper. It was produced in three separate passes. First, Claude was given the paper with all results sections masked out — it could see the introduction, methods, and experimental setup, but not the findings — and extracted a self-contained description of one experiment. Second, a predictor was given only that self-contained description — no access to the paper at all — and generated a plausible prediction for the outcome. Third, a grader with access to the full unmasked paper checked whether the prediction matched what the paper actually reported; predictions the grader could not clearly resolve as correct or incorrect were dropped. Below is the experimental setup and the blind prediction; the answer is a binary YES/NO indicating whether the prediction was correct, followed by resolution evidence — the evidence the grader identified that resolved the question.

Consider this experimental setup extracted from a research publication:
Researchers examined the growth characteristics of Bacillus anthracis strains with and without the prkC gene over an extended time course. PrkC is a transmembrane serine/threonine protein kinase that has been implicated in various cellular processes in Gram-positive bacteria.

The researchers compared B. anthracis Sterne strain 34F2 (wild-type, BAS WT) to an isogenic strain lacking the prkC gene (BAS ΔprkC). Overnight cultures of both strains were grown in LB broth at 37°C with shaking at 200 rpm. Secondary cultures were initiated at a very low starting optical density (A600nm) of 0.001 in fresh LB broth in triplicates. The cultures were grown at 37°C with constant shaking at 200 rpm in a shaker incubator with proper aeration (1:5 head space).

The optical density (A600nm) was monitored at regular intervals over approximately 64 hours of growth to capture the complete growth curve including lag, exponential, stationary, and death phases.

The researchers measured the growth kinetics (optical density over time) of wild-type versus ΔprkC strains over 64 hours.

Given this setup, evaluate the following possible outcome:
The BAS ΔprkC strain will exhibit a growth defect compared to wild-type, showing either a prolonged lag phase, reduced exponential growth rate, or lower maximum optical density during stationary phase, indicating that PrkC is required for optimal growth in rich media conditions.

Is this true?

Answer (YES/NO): YES